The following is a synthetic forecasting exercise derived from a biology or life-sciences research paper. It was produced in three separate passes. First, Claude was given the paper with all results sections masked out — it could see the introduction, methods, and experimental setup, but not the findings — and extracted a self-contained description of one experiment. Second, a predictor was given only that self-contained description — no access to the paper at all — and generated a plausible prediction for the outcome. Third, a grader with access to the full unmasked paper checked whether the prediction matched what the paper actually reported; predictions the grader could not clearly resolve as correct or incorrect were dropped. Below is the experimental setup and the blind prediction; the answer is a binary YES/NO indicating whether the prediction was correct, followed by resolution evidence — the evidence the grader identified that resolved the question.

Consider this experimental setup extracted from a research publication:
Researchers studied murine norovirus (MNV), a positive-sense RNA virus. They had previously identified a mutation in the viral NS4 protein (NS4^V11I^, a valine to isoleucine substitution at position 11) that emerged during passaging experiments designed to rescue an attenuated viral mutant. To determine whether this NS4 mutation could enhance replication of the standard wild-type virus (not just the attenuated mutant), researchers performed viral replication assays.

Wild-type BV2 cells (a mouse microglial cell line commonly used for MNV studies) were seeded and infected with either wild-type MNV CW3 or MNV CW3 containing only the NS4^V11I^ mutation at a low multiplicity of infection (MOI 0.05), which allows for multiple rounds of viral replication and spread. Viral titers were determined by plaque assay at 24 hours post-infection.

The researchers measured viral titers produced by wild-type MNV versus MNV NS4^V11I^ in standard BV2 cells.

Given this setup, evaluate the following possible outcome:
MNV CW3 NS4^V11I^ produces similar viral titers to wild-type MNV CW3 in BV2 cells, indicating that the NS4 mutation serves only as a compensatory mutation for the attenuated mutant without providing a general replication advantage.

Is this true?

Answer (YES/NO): NO